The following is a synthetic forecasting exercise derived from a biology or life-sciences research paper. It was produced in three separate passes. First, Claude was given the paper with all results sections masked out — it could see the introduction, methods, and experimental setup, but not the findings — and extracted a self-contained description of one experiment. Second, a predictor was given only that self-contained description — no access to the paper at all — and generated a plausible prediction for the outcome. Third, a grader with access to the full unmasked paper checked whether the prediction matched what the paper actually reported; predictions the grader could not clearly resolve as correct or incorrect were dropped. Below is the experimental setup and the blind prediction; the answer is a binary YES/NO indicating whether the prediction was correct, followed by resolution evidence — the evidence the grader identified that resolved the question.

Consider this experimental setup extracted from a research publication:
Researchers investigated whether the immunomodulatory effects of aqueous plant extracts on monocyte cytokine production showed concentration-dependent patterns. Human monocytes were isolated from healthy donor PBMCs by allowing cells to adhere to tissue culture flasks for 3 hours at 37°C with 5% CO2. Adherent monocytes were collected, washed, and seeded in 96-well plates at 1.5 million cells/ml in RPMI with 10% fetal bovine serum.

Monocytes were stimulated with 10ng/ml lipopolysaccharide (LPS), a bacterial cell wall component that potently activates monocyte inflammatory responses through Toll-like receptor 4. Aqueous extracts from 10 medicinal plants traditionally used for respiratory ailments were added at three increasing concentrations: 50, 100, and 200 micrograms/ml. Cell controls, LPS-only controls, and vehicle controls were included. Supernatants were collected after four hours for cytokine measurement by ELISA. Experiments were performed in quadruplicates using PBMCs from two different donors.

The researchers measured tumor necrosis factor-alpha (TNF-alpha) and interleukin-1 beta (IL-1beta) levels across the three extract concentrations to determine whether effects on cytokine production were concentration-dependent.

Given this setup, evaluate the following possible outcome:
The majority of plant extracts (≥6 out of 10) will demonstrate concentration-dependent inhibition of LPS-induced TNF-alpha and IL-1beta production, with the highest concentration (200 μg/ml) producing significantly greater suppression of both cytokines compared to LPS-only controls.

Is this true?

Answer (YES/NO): YES